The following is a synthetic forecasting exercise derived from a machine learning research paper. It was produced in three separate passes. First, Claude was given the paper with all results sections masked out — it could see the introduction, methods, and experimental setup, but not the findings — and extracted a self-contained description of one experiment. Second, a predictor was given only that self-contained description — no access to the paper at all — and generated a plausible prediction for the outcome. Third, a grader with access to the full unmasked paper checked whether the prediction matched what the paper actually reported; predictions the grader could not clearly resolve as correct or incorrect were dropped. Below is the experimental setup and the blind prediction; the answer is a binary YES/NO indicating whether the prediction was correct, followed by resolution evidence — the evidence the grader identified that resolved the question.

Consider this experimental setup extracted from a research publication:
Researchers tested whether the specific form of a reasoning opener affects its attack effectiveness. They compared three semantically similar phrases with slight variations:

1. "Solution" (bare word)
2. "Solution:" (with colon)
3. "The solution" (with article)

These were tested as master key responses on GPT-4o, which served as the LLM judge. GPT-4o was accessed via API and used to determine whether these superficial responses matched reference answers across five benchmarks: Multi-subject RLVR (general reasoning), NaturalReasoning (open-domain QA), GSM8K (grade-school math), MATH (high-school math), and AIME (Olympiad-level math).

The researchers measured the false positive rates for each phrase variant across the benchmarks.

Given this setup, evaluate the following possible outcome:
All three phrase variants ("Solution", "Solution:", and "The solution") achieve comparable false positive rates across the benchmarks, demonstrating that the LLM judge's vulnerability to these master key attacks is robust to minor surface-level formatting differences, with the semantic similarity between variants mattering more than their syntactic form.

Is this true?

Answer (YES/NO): NO